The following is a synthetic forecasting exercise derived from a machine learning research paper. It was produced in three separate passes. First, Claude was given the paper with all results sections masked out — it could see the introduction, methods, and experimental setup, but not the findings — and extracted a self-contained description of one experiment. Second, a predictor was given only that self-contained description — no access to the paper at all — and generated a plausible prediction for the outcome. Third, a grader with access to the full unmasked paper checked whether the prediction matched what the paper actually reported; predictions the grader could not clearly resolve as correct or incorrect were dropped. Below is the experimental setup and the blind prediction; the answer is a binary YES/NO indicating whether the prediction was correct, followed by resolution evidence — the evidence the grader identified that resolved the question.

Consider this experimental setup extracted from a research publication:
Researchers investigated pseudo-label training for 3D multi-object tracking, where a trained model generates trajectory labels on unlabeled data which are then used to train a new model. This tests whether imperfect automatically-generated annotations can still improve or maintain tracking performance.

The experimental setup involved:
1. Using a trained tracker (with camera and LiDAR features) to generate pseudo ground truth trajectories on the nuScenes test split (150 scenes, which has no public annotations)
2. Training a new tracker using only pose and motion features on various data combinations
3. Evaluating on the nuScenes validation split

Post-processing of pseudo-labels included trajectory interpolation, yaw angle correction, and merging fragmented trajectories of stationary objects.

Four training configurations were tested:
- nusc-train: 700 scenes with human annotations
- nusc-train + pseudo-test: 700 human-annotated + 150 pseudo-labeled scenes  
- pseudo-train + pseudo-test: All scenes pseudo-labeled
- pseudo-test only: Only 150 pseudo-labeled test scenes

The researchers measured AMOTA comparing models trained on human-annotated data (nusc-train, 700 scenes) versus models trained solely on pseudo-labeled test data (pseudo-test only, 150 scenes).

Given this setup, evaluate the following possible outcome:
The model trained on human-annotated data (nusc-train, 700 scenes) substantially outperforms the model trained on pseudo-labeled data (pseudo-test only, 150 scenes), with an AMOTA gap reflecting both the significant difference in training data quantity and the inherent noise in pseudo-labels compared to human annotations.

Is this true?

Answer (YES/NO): NO